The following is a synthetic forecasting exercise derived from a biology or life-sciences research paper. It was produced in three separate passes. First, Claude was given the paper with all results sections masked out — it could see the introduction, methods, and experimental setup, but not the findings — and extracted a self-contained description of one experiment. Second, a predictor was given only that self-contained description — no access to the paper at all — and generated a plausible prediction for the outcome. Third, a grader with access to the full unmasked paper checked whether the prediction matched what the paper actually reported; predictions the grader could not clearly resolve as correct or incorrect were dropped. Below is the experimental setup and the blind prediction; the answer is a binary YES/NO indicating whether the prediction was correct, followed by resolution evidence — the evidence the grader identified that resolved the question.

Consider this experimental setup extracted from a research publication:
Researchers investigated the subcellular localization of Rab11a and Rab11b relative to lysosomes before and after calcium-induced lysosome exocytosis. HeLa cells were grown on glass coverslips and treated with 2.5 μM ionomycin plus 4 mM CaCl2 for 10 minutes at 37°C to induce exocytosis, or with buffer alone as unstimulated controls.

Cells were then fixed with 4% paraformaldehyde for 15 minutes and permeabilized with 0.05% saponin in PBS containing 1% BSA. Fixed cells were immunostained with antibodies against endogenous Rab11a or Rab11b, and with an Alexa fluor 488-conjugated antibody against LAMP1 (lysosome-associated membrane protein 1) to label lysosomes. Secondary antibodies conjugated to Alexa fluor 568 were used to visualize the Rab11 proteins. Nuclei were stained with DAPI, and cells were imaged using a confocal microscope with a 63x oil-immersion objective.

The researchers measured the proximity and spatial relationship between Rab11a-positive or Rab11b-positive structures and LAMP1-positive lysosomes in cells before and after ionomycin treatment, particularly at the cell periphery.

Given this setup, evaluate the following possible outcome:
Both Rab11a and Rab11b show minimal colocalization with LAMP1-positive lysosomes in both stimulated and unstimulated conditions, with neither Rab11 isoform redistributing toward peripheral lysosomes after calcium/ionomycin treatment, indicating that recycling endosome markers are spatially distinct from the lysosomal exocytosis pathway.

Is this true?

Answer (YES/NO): NO